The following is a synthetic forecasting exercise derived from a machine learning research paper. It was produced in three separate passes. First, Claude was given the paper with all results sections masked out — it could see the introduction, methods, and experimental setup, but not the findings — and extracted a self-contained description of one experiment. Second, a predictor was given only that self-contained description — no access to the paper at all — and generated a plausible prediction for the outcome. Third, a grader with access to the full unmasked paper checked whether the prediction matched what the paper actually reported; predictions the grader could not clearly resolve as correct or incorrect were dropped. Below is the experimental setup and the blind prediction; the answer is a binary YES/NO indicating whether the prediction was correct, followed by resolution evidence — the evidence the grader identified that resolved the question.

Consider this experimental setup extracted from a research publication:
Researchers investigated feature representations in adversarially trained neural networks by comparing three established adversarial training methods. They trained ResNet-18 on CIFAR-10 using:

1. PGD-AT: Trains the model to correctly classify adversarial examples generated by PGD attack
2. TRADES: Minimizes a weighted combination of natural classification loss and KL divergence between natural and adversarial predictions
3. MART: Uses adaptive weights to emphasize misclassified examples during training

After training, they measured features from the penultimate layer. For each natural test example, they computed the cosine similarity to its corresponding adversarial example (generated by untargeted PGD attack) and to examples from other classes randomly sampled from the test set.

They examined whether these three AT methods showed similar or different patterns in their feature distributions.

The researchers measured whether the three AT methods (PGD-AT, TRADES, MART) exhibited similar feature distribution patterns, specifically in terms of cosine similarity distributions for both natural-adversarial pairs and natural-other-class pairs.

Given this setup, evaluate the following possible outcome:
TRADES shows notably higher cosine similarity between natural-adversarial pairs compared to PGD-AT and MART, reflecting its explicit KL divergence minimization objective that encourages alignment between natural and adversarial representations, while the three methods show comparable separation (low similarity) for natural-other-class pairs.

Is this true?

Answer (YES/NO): NO